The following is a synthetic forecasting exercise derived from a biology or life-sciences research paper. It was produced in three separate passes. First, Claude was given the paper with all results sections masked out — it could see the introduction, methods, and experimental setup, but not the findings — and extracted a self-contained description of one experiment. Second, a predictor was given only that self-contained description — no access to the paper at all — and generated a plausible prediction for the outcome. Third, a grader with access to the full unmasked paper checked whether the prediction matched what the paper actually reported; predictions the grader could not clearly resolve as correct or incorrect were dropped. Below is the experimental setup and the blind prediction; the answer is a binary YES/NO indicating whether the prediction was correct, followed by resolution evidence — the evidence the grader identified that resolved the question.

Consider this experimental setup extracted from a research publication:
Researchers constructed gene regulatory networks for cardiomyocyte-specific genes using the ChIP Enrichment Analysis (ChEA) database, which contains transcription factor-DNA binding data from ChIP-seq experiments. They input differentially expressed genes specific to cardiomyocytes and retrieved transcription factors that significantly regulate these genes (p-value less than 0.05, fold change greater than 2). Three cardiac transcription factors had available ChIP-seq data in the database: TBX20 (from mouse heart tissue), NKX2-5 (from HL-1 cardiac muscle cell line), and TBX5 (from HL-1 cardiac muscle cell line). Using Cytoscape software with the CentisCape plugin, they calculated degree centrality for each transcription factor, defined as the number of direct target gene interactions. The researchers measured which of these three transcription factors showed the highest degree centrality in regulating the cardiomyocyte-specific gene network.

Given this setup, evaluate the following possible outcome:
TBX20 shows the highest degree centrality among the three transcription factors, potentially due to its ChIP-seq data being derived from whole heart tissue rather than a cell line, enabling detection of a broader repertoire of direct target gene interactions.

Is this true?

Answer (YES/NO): YES